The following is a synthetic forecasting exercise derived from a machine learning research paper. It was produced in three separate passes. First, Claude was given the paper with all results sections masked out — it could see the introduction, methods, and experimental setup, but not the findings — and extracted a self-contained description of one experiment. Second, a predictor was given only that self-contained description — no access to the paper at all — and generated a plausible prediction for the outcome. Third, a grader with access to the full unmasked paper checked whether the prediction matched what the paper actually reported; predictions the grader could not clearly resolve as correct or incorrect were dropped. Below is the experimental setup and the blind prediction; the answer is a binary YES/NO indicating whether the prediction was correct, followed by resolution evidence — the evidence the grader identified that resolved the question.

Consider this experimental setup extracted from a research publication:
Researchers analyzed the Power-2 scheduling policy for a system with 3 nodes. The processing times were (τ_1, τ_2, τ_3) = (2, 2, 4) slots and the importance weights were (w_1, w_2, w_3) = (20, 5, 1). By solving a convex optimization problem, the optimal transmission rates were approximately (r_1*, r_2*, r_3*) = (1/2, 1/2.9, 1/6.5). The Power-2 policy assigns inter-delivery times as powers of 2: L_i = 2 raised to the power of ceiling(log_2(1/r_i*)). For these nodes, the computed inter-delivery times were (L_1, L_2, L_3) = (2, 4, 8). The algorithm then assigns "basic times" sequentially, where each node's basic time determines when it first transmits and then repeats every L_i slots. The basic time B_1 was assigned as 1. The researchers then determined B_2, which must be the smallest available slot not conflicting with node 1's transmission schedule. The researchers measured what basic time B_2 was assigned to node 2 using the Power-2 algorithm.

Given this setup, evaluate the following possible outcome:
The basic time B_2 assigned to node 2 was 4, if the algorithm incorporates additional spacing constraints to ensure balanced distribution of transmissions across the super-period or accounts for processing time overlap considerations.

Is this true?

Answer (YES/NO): NO